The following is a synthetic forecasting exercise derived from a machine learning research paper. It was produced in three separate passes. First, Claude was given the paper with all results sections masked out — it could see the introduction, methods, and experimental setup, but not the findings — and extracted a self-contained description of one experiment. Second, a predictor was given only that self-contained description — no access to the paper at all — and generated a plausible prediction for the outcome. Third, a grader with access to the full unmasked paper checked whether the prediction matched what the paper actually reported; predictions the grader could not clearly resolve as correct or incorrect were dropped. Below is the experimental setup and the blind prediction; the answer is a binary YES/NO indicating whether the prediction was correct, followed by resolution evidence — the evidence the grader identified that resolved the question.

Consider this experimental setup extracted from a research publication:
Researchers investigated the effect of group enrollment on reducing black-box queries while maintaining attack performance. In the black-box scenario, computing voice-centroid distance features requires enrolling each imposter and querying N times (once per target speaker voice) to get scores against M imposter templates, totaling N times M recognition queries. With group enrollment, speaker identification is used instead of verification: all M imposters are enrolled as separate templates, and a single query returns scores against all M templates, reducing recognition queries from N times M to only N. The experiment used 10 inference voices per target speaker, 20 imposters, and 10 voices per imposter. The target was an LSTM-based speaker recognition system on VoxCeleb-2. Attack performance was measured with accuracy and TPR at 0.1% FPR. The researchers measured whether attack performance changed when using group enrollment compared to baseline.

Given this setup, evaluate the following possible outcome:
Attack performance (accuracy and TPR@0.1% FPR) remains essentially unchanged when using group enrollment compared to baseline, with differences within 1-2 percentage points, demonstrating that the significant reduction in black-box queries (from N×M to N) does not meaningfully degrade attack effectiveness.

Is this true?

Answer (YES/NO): YES